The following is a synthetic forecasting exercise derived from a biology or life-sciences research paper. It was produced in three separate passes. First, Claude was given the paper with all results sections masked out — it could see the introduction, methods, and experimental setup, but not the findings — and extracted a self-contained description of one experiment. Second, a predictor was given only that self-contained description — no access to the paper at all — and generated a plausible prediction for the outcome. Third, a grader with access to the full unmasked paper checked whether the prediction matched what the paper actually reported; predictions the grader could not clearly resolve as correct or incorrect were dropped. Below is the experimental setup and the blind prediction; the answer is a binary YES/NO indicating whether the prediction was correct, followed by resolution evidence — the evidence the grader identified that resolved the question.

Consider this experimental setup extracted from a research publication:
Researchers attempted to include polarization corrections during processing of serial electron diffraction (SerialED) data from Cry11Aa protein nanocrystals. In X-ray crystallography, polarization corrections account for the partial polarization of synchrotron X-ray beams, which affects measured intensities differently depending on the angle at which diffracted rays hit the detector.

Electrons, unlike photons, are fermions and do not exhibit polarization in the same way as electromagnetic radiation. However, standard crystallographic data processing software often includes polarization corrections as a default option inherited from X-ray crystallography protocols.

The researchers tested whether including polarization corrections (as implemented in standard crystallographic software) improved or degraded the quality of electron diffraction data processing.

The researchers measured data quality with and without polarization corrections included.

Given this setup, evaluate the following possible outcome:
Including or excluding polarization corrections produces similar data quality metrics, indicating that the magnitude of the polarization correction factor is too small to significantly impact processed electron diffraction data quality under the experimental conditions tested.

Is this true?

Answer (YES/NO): NO